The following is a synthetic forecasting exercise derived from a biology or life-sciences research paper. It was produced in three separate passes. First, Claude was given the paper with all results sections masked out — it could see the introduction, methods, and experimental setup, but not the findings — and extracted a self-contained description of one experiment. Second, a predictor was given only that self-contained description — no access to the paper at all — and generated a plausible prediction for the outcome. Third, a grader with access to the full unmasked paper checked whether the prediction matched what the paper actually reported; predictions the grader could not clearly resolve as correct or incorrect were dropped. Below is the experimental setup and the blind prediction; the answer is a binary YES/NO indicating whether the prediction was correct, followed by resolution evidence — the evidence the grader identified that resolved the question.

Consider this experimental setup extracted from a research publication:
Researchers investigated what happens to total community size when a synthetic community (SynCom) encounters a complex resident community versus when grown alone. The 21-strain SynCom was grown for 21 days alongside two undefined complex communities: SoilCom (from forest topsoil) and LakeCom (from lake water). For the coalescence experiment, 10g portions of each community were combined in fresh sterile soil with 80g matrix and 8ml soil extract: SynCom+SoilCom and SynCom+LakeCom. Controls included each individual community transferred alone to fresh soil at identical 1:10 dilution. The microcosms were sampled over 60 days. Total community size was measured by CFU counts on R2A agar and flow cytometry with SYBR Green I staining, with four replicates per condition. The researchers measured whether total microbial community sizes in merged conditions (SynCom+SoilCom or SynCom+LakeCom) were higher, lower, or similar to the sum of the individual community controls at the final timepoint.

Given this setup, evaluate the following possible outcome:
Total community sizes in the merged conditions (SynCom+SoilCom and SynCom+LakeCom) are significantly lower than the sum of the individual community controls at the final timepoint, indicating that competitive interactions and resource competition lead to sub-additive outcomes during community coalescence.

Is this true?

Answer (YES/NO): YES